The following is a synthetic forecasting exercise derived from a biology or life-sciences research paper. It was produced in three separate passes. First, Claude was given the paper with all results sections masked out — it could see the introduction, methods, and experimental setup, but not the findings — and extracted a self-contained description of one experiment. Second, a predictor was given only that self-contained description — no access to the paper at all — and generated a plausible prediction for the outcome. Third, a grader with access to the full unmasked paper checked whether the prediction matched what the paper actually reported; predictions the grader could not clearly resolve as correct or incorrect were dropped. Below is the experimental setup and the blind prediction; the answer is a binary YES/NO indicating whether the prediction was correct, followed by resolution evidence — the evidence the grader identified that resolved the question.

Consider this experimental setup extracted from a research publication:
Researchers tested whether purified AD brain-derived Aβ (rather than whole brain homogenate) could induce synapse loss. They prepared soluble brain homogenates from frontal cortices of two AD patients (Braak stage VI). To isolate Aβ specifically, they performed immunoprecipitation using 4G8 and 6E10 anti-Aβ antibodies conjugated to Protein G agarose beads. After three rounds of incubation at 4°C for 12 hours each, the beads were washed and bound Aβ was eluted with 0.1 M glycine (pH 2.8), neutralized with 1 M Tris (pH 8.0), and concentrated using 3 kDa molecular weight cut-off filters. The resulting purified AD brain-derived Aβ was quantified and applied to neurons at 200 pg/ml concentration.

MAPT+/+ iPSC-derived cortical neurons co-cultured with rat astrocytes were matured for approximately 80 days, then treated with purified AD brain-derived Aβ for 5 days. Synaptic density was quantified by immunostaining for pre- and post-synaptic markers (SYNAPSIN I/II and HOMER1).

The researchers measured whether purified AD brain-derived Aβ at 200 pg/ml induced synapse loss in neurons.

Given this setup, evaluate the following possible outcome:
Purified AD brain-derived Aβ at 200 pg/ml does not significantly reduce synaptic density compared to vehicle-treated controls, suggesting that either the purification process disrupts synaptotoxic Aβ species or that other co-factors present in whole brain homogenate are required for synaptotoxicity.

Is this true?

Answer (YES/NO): NO